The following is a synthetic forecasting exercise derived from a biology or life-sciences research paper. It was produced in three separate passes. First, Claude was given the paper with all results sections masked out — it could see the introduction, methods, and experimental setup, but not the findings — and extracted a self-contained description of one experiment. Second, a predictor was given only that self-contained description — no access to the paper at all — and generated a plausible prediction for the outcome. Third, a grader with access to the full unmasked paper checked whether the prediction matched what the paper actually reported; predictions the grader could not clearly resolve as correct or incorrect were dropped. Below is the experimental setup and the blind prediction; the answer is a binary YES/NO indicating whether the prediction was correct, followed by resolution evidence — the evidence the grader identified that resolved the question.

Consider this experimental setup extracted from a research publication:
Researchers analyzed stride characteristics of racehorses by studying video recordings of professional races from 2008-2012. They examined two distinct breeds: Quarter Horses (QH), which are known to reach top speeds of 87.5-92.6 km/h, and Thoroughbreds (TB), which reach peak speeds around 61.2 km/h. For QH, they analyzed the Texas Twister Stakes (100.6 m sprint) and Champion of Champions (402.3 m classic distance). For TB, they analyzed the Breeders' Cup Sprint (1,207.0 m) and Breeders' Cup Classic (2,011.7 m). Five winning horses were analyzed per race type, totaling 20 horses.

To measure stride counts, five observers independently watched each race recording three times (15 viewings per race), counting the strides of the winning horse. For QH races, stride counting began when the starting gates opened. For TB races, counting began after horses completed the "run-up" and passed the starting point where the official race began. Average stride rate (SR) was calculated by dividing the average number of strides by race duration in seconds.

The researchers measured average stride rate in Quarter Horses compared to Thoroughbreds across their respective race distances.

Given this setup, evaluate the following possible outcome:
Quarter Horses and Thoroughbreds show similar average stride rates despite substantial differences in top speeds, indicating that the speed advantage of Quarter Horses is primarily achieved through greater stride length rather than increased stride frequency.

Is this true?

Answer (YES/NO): NO